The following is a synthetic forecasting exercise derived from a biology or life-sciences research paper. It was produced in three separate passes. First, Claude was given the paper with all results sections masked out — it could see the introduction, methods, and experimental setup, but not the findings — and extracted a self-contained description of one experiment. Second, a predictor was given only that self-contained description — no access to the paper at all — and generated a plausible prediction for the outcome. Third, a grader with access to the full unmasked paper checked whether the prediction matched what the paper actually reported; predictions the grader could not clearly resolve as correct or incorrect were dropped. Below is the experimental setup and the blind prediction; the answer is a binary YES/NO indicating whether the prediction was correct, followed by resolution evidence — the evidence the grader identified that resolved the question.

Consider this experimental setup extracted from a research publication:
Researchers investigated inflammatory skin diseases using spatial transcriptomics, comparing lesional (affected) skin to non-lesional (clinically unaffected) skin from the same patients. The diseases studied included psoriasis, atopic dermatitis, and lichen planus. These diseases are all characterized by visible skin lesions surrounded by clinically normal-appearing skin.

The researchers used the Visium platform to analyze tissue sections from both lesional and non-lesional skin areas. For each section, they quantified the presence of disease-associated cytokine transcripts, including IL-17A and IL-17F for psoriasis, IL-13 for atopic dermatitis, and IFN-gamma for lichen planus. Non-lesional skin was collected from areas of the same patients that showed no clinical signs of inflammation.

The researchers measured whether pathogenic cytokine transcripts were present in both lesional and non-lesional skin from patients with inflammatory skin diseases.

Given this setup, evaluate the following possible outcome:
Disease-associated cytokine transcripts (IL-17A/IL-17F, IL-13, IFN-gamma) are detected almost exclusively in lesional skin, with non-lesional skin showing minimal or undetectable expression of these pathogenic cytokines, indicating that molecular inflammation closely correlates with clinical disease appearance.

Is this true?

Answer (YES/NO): YES